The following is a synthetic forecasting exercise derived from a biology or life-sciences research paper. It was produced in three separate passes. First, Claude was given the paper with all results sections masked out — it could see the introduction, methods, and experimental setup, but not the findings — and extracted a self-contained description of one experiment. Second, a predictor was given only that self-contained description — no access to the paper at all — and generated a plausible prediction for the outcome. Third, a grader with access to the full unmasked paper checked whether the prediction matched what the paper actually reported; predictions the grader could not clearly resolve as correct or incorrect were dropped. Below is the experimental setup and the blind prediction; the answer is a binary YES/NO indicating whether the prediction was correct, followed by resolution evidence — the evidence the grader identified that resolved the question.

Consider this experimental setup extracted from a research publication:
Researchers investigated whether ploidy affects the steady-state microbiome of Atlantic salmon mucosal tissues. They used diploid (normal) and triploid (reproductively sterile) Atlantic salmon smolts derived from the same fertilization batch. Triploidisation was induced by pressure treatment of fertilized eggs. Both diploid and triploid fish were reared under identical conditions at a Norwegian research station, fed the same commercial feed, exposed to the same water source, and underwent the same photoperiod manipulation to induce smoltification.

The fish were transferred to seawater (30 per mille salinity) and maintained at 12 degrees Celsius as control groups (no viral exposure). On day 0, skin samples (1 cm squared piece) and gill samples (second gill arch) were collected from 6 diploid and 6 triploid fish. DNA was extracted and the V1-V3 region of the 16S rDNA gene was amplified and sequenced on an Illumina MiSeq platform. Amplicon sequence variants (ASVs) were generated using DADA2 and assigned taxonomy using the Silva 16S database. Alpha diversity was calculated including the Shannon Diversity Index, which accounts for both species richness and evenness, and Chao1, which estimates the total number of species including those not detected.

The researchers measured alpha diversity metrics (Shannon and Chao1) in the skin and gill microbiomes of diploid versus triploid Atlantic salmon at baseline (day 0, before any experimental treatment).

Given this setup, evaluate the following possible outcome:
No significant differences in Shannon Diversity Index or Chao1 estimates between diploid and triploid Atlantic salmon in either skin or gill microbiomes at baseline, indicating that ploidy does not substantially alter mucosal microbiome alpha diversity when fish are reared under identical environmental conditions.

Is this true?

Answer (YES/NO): NO